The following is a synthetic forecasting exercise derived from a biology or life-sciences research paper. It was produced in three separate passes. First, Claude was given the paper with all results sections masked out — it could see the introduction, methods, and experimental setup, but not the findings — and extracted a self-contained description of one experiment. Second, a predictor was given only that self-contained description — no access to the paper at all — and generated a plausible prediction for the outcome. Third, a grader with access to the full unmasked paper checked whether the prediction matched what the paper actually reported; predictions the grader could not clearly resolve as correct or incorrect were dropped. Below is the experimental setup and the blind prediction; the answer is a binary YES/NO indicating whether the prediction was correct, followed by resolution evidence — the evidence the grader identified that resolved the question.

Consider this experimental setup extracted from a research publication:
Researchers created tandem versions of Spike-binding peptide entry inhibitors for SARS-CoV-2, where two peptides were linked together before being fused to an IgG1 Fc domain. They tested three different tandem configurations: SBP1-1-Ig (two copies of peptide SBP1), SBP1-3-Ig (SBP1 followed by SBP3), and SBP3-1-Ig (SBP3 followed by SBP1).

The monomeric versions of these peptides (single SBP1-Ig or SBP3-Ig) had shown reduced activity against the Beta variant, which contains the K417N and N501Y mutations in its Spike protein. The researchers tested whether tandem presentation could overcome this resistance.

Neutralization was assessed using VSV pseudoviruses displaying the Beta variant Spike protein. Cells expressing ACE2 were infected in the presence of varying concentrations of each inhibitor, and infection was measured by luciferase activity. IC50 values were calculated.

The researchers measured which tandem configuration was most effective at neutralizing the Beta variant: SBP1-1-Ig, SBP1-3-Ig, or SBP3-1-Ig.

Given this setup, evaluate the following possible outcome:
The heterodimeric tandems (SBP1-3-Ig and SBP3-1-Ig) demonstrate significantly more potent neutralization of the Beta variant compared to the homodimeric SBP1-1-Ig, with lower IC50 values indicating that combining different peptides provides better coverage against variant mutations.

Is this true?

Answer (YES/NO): NO